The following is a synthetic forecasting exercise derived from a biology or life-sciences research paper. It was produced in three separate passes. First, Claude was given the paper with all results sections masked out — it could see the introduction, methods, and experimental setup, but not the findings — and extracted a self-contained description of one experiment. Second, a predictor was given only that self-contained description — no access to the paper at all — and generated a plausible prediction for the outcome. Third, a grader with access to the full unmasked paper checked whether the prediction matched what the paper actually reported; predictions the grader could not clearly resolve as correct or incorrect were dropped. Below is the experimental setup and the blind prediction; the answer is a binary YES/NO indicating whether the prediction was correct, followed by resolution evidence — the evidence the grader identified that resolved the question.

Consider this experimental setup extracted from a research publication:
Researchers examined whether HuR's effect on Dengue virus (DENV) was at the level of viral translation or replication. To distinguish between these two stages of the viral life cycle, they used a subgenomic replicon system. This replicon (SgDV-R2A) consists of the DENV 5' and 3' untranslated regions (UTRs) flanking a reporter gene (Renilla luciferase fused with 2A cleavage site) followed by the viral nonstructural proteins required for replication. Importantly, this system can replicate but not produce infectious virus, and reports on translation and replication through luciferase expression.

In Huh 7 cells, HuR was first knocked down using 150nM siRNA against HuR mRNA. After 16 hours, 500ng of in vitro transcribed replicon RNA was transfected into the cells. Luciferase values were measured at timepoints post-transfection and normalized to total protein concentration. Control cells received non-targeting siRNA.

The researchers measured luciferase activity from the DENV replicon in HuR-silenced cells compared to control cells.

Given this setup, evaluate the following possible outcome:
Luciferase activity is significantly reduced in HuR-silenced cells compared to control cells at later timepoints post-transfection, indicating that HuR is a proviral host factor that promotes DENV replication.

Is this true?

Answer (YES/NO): NO